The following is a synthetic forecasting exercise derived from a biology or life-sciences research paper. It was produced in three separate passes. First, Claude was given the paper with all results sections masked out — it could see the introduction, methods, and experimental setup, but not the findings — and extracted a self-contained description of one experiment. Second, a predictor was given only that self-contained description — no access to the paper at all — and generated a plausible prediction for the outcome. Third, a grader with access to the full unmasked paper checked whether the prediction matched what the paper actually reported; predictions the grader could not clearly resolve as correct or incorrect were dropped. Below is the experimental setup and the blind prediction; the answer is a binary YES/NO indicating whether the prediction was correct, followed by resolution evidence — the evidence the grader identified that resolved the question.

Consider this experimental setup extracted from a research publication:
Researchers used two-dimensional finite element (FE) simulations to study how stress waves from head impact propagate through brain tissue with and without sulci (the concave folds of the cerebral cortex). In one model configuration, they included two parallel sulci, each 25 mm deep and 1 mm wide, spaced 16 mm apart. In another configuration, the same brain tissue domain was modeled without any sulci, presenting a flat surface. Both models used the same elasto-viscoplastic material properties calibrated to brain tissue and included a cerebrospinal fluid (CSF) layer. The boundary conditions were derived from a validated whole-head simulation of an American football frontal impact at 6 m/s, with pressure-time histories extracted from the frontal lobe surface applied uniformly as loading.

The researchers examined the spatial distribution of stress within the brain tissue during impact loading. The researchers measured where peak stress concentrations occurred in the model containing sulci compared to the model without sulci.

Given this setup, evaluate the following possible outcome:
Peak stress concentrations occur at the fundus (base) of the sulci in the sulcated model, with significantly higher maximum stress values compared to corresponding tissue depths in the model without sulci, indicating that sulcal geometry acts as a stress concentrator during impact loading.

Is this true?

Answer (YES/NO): YES